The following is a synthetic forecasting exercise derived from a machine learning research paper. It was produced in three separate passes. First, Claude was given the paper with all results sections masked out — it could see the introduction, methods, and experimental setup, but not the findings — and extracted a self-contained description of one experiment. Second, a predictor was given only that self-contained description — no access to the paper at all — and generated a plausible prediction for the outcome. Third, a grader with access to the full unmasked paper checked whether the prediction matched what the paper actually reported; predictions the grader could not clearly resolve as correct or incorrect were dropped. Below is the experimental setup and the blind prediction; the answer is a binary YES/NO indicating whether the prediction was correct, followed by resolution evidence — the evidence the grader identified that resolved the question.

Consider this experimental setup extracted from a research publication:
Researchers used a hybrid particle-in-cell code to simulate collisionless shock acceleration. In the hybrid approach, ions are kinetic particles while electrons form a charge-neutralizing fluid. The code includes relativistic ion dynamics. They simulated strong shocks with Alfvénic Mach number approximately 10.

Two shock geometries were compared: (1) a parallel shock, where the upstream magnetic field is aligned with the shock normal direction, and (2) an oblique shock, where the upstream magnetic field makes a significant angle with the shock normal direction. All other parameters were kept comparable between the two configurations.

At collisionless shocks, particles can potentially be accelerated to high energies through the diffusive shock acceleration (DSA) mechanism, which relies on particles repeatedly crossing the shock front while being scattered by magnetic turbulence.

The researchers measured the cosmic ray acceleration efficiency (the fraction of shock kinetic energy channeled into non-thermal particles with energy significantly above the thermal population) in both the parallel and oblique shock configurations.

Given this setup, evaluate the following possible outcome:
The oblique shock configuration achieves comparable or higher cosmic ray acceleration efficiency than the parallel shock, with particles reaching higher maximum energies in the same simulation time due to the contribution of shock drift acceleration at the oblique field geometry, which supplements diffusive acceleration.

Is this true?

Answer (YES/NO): NO